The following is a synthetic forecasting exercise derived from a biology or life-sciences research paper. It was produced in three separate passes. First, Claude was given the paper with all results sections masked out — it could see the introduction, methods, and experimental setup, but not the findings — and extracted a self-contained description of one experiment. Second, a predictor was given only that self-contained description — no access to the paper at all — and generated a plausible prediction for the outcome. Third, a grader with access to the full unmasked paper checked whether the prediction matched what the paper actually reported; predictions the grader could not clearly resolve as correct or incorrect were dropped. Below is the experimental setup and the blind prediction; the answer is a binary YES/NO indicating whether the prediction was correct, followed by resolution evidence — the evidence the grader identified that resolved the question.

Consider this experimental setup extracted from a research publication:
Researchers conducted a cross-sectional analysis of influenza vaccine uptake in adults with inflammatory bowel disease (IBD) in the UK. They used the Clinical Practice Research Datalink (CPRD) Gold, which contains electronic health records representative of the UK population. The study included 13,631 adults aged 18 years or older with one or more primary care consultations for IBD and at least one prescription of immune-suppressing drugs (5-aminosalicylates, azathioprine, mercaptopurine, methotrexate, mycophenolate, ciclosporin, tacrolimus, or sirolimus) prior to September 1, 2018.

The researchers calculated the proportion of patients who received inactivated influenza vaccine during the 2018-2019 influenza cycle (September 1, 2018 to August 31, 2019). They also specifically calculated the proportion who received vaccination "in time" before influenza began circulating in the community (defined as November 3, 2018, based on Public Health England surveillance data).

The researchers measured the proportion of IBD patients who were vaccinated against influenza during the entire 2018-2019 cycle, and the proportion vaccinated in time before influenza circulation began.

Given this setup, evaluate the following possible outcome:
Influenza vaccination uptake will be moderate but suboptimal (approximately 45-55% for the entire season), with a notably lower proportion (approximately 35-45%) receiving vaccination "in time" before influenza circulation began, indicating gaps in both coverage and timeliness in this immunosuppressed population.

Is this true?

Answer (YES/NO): NO